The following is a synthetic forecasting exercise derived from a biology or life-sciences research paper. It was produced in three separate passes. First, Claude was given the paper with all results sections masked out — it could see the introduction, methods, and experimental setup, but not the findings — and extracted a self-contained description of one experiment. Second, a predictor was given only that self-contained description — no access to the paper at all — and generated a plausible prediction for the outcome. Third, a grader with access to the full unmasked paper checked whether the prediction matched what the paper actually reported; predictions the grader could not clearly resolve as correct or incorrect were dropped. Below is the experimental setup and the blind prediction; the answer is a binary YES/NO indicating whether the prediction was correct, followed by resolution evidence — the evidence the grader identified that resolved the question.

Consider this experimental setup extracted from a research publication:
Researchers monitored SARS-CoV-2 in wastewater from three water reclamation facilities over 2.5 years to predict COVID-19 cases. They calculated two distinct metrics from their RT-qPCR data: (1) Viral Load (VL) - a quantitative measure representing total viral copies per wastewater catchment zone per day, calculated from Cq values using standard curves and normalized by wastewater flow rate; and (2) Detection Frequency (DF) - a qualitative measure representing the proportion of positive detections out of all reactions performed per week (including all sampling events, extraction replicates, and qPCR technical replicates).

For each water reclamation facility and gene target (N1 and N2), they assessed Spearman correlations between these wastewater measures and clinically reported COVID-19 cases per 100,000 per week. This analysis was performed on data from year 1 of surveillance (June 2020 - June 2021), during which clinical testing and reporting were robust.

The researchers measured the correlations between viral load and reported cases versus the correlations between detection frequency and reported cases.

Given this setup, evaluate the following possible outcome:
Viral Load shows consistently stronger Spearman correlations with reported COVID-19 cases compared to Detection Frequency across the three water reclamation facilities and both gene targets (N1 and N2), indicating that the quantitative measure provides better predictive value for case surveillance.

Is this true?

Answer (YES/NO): NO